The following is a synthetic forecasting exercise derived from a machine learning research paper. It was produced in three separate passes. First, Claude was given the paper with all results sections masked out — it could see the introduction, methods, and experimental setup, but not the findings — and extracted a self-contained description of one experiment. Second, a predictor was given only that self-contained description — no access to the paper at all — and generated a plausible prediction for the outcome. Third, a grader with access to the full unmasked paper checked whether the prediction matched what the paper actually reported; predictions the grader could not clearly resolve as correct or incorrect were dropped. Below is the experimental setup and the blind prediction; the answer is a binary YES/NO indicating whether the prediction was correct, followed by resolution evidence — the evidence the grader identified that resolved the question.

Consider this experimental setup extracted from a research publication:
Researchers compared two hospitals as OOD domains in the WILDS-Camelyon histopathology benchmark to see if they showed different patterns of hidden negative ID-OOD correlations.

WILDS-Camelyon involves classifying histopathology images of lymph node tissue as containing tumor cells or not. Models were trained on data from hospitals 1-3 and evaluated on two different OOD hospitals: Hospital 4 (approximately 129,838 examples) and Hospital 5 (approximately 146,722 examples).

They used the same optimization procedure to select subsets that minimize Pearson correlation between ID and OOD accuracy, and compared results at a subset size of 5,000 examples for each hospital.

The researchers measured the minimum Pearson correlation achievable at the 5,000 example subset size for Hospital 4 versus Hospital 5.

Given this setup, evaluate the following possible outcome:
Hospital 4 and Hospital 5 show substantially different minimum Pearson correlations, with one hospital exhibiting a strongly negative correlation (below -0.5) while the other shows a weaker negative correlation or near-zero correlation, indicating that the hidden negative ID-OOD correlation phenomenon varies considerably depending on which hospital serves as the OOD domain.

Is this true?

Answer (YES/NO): YES